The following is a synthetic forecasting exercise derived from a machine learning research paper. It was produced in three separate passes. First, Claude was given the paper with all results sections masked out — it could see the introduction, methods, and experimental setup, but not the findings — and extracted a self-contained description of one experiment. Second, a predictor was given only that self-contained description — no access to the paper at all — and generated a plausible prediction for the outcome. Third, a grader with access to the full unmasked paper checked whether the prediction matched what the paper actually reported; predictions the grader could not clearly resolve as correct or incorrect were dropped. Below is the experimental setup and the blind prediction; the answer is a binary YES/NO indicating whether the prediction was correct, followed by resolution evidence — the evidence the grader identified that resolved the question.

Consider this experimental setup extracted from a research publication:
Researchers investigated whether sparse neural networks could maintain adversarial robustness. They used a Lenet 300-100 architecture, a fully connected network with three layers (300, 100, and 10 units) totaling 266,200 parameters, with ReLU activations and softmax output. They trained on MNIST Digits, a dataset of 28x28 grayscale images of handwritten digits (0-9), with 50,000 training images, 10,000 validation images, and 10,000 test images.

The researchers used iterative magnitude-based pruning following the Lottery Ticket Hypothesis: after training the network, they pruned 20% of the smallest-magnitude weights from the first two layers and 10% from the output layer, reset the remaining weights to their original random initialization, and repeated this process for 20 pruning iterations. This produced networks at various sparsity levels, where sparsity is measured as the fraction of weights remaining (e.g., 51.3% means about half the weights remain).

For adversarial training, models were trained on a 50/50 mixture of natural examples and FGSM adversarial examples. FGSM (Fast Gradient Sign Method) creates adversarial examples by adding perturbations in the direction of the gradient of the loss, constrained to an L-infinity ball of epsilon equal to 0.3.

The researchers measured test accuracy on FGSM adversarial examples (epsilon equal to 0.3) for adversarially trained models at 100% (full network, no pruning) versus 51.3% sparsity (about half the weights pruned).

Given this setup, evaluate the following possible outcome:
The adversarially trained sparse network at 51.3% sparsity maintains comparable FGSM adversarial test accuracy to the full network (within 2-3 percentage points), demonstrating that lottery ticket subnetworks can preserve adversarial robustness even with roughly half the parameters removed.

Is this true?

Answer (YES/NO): YES